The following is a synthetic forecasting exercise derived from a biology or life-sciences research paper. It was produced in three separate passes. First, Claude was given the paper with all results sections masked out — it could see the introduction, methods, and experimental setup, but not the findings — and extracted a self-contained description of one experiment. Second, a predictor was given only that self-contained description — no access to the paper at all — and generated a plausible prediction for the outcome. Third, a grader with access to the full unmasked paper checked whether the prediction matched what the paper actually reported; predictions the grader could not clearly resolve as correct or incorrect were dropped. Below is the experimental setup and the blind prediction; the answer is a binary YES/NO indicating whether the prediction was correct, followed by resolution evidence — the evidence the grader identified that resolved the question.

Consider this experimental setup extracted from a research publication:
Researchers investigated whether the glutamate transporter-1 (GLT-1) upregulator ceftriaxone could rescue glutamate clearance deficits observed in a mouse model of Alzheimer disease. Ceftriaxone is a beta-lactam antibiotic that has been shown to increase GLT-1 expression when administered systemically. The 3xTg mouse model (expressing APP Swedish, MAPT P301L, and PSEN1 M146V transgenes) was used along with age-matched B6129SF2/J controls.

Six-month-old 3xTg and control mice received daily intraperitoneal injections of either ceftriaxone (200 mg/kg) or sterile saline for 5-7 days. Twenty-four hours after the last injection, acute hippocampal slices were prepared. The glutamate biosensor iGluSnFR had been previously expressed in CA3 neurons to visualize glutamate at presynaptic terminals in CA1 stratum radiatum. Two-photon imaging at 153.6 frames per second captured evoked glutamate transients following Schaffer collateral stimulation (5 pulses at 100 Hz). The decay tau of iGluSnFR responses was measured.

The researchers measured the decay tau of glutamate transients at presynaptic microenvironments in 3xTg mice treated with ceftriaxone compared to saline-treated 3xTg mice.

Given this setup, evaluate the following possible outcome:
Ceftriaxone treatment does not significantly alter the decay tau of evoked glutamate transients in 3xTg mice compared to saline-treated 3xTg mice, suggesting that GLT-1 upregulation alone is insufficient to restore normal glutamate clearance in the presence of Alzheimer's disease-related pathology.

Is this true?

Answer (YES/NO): NO